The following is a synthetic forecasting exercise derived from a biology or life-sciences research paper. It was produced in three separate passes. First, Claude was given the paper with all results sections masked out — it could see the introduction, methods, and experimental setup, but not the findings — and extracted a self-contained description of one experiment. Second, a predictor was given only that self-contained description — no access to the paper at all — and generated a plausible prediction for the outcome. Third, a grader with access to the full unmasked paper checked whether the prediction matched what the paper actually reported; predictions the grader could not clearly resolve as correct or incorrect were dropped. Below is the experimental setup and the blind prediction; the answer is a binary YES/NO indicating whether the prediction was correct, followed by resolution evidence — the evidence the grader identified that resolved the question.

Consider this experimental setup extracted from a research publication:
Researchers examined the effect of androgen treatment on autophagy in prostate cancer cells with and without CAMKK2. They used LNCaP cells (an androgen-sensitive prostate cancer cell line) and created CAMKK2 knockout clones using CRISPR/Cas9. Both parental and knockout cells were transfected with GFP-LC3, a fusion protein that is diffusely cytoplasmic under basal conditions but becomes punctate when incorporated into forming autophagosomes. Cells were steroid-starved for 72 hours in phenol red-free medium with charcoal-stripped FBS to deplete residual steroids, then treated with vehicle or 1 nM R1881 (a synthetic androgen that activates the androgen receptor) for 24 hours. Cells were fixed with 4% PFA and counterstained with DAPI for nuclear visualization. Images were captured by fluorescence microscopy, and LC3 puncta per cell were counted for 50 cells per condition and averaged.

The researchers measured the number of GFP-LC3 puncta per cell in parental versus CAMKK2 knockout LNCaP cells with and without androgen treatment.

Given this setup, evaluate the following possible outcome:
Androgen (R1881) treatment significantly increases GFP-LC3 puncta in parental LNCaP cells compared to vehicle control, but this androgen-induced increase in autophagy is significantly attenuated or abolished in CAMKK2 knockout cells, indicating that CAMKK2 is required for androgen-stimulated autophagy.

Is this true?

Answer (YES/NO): YES